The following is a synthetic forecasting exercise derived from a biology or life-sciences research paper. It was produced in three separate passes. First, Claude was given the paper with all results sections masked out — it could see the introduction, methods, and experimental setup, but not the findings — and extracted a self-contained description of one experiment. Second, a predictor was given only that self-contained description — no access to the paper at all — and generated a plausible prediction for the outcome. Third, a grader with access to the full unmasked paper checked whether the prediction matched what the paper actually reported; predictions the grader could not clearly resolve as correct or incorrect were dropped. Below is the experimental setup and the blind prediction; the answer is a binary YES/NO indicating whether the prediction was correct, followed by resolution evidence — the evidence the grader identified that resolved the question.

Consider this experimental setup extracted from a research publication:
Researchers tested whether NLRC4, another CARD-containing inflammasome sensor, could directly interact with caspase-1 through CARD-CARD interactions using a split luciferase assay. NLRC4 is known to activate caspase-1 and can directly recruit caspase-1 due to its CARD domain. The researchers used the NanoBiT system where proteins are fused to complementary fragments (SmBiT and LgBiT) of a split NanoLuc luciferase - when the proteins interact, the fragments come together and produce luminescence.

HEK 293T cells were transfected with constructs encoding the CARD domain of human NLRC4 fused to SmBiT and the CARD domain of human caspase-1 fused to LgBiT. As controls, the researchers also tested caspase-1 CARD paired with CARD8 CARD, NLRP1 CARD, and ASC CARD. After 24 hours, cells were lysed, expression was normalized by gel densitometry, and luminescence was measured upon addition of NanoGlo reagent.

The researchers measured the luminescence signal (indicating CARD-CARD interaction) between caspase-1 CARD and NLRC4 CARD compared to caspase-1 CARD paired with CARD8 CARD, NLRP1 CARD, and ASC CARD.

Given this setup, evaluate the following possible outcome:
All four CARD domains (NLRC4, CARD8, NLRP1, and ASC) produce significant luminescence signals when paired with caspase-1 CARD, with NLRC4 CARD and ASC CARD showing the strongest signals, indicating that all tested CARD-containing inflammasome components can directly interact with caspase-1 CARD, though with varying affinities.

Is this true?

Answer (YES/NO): NO